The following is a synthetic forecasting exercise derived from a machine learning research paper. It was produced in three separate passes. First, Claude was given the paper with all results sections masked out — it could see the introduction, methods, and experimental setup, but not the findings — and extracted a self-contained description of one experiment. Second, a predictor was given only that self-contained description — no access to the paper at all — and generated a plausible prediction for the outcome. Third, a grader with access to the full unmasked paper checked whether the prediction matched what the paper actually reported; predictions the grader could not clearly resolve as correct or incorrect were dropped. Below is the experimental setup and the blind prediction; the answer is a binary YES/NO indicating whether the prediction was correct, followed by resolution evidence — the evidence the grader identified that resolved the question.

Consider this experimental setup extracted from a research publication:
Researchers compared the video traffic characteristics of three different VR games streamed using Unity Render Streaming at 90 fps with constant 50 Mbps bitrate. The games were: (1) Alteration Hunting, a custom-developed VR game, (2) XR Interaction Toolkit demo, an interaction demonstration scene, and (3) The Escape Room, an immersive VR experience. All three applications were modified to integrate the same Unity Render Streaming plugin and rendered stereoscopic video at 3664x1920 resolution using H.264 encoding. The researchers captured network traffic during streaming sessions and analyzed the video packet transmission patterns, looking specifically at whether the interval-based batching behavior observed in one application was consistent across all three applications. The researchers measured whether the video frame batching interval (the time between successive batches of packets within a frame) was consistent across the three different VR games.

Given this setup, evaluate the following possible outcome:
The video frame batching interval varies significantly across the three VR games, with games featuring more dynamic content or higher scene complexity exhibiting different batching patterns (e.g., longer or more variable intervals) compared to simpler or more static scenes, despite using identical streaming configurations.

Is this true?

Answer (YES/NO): NO